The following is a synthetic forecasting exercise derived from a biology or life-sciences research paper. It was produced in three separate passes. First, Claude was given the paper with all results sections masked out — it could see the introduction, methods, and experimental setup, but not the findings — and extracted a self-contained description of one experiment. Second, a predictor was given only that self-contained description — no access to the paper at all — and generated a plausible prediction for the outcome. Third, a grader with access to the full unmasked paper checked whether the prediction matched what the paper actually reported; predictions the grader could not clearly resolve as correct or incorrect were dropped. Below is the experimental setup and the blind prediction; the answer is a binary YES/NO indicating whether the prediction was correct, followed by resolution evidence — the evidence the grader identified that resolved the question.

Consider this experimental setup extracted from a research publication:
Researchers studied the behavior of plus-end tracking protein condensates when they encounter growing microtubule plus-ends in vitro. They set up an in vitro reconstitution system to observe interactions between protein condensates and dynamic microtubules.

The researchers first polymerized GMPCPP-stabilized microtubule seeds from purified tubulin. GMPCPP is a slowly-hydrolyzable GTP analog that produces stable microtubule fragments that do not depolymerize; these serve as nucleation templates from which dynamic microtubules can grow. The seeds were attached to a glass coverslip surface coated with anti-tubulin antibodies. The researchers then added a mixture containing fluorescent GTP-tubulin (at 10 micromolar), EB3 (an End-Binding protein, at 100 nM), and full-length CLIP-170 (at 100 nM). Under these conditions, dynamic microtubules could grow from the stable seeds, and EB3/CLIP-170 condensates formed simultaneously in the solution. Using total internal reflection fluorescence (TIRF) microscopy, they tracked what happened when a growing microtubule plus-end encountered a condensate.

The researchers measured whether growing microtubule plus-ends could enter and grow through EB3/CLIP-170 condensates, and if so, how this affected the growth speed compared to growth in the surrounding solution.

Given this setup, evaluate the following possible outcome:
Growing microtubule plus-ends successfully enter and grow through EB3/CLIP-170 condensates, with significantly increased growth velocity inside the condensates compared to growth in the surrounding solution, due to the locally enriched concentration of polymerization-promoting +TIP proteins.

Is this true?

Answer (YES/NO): NO